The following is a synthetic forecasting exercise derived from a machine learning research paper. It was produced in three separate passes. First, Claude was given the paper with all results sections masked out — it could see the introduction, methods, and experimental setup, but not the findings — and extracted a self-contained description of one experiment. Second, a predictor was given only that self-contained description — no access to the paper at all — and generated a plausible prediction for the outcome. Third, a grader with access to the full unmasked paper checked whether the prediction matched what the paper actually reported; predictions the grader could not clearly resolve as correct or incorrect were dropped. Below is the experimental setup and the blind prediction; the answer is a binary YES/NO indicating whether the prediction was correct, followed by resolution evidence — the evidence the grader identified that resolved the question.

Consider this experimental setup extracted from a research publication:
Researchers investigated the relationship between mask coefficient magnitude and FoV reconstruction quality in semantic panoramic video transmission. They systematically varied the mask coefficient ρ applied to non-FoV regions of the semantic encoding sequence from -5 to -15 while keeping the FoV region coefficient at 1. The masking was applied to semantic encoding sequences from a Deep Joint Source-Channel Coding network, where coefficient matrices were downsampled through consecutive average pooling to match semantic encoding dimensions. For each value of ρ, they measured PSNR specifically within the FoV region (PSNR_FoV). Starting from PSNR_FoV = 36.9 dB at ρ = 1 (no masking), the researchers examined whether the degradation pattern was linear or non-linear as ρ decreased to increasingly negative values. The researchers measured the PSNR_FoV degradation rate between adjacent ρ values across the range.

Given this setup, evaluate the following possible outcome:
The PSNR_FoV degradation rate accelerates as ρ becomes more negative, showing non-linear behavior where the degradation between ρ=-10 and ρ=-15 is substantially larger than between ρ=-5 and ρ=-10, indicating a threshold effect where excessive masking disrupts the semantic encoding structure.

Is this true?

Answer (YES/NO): NO